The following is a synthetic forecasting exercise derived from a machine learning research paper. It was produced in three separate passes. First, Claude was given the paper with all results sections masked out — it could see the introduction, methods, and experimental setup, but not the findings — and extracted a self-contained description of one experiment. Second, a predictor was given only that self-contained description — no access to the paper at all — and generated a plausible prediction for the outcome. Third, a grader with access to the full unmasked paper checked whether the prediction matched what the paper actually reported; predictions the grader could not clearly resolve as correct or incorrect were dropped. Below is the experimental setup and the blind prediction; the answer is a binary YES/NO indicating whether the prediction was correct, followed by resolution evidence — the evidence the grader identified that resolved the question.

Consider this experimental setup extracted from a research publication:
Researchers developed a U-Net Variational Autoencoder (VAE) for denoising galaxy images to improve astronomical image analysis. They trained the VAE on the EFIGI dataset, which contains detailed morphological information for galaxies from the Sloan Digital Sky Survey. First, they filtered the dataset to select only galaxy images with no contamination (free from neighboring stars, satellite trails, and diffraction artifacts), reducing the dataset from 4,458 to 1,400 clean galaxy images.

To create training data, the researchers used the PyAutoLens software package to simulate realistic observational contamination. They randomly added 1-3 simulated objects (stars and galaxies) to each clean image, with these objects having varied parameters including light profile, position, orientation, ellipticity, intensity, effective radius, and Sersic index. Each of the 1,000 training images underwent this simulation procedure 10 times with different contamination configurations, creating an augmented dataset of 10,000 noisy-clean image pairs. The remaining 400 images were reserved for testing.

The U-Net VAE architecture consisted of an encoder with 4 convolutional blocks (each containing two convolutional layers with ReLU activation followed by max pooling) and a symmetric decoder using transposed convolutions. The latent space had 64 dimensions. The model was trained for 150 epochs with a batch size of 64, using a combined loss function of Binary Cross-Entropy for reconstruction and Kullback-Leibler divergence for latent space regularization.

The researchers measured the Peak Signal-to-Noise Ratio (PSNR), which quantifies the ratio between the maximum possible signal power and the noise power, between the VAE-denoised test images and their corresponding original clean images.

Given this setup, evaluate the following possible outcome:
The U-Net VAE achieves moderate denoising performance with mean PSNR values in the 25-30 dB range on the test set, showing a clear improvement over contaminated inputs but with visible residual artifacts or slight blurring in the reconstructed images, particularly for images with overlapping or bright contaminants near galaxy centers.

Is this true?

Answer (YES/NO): NO